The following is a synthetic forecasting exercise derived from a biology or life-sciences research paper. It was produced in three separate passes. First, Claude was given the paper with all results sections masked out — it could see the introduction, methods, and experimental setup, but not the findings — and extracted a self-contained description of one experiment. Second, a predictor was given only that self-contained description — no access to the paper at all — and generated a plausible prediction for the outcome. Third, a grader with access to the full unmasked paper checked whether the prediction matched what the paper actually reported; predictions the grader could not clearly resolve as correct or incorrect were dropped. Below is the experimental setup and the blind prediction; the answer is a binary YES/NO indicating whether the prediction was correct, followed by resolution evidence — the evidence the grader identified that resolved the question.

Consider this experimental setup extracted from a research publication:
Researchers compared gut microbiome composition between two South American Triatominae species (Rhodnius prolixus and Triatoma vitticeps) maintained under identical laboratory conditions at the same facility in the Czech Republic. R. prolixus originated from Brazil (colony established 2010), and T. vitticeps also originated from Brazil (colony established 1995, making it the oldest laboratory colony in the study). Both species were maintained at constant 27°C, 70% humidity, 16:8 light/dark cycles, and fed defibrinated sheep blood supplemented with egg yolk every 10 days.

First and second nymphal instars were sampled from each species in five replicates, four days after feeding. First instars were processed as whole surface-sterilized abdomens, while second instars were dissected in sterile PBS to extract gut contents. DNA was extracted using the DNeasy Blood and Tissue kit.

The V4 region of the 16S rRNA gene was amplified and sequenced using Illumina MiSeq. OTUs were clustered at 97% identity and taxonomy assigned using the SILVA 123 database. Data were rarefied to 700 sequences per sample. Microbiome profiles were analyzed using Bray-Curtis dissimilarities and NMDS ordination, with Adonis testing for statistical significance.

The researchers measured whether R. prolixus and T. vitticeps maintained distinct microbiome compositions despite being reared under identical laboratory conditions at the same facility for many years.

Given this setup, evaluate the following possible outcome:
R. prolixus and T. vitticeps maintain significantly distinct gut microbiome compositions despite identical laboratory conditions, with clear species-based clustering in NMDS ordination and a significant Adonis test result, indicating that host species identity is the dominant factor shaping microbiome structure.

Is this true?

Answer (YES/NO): YES